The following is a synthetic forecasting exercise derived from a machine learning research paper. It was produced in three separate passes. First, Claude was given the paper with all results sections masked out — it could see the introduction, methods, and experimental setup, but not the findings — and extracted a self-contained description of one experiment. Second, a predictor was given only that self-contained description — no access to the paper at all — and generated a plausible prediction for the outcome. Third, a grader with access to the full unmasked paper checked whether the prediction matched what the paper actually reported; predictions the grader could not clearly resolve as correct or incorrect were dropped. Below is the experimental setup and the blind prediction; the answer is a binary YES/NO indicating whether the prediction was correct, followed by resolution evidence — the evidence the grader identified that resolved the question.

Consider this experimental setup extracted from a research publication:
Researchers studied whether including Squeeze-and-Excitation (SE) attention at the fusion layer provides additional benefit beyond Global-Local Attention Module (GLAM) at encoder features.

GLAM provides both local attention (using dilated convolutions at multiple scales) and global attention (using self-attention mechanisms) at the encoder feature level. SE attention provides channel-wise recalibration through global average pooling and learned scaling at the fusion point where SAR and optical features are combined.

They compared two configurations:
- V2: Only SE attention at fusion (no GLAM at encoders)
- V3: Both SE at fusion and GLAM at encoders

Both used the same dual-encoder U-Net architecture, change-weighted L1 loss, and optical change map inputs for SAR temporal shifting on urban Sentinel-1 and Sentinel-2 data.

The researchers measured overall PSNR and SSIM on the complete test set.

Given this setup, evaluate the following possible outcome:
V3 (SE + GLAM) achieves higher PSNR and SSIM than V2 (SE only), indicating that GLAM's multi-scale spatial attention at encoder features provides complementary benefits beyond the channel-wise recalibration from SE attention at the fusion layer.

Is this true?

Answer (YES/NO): NO